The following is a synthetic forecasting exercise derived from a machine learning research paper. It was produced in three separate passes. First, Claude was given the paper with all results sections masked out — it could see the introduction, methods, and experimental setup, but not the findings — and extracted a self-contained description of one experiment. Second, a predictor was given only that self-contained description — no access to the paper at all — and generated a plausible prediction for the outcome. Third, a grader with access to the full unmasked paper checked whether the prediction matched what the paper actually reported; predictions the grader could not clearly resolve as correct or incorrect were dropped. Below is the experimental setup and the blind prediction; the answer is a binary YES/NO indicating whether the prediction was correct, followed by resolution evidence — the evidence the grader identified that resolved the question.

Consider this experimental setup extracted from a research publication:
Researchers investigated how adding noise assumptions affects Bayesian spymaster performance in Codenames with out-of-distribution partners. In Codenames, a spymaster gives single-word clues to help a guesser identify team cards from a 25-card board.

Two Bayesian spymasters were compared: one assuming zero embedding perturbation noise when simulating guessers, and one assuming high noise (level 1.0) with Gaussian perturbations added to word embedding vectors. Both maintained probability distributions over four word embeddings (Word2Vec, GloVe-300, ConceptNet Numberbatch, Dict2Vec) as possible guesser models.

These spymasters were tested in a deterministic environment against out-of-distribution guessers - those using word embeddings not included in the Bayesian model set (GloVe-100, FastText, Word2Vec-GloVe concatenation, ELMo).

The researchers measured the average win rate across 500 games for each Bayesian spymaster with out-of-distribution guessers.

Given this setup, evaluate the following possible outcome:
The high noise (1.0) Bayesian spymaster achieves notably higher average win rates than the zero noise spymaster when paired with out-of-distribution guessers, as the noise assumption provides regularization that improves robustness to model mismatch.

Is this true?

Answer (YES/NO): YES